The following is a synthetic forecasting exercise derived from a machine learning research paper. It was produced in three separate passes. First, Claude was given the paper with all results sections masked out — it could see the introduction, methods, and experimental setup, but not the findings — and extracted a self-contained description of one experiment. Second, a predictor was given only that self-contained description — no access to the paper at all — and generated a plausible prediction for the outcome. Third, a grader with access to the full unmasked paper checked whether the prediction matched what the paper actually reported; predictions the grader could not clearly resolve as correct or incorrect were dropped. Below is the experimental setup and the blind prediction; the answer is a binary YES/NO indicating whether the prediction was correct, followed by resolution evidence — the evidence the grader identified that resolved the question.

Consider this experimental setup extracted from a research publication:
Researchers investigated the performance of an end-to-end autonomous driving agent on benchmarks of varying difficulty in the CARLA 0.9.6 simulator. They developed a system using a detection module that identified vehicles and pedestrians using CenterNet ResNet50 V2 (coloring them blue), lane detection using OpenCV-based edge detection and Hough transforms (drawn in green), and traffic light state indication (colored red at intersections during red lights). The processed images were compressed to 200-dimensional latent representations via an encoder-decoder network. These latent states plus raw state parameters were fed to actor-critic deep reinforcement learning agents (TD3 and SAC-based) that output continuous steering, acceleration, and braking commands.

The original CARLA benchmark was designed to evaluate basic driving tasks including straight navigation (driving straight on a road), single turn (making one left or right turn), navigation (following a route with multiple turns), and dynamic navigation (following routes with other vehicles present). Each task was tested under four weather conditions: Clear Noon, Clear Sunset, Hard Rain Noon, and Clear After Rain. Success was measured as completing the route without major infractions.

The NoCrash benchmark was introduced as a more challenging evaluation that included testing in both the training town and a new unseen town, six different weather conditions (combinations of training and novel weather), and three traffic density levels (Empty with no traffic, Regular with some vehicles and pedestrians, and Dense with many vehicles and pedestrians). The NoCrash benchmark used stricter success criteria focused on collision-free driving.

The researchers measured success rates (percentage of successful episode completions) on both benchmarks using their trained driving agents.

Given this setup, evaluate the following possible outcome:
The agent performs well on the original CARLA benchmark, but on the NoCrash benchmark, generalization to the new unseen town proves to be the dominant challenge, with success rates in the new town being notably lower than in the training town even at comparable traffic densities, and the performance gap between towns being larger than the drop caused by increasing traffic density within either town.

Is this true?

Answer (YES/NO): NO